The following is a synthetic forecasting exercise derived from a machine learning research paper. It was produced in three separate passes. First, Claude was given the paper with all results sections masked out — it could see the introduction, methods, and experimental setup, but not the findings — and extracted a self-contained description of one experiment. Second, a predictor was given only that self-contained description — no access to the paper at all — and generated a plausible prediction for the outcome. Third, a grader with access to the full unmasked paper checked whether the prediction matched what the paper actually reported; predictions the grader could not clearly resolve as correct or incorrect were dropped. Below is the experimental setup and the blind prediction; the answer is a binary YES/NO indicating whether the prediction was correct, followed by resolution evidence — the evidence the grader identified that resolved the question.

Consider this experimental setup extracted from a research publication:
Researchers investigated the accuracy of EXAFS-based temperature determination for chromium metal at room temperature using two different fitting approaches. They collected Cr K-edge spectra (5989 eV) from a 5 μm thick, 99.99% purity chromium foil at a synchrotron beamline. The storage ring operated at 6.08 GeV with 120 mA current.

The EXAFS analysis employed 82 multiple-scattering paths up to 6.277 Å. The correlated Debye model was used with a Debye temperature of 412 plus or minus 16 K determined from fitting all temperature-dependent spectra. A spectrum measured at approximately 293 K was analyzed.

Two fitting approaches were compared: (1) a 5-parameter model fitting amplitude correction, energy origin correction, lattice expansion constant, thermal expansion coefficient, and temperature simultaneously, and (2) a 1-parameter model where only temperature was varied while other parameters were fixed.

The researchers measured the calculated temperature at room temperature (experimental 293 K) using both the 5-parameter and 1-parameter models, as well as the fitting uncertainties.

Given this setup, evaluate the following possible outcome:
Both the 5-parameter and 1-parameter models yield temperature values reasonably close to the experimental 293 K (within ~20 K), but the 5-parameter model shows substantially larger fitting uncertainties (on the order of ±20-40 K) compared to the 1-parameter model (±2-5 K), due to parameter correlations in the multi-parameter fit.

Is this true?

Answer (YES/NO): NO